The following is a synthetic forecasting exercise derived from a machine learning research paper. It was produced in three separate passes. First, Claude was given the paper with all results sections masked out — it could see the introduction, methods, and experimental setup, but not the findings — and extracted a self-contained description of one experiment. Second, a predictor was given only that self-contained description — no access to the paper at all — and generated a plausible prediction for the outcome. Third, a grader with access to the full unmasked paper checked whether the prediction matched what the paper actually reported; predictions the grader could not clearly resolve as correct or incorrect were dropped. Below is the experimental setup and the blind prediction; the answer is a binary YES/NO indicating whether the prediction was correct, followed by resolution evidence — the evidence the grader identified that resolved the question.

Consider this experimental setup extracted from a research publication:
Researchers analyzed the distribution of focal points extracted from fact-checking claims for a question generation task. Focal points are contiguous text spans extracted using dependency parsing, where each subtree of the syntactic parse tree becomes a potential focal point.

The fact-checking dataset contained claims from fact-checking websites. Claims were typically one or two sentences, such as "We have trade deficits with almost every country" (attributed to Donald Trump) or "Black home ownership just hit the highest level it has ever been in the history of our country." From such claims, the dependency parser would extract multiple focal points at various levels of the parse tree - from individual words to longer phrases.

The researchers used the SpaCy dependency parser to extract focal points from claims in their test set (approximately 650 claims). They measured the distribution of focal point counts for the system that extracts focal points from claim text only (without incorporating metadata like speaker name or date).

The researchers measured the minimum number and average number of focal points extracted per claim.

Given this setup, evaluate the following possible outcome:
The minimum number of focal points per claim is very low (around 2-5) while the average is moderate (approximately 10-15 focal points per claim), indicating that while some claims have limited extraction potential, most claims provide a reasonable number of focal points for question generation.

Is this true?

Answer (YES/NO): NO